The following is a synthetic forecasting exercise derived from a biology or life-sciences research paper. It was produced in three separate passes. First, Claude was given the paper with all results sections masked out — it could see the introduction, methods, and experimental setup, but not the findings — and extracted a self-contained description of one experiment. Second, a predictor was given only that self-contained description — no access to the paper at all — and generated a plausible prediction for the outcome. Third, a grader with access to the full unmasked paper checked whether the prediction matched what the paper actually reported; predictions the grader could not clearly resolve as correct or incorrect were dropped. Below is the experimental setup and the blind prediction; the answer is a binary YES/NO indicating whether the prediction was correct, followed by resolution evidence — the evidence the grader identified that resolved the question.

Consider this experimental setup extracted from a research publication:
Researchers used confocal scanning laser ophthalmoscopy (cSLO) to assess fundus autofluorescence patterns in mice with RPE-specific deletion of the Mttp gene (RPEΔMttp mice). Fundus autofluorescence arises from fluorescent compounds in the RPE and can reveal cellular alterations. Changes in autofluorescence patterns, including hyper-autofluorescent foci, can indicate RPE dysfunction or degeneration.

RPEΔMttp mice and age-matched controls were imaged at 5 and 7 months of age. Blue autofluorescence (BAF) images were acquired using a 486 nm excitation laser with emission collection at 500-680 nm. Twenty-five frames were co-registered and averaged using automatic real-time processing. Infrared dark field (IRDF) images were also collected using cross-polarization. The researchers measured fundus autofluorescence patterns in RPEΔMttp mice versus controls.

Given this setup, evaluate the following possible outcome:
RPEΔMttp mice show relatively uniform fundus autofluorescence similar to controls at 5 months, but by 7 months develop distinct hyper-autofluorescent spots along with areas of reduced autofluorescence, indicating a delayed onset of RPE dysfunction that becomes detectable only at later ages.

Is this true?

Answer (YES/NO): NO